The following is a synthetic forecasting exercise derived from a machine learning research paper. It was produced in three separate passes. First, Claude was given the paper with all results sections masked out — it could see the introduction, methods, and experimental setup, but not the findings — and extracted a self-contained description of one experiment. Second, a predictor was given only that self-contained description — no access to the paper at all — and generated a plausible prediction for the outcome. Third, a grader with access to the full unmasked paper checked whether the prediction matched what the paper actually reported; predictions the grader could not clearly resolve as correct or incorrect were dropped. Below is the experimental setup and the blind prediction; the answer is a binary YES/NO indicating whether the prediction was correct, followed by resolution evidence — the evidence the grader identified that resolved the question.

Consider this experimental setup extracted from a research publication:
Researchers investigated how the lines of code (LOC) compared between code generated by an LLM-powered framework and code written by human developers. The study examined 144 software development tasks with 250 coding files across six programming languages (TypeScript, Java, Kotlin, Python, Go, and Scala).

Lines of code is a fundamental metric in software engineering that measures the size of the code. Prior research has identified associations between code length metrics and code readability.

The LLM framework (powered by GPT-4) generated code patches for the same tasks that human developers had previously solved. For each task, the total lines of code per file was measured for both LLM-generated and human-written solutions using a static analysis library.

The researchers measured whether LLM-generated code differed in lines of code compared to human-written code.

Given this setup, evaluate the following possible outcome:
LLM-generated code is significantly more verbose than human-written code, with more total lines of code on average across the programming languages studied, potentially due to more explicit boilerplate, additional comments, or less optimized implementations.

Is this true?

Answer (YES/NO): NO